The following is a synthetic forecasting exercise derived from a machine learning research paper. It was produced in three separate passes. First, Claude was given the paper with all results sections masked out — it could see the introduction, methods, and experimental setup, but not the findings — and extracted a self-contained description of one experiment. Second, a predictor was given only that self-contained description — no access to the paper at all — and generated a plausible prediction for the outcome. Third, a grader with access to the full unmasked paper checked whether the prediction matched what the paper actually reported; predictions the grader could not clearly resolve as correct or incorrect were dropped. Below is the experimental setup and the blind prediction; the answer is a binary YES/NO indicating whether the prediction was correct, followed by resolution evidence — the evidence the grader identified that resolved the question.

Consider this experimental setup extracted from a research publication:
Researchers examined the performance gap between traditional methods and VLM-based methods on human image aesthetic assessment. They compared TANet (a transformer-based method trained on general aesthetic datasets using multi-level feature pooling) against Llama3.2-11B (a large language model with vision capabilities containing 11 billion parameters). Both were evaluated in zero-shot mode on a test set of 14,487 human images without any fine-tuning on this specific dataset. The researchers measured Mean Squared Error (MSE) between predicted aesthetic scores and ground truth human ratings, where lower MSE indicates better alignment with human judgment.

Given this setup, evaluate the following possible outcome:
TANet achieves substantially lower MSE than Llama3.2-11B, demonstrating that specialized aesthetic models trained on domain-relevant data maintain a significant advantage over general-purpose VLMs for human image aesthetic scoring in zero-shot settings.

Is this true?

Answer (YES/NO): YES